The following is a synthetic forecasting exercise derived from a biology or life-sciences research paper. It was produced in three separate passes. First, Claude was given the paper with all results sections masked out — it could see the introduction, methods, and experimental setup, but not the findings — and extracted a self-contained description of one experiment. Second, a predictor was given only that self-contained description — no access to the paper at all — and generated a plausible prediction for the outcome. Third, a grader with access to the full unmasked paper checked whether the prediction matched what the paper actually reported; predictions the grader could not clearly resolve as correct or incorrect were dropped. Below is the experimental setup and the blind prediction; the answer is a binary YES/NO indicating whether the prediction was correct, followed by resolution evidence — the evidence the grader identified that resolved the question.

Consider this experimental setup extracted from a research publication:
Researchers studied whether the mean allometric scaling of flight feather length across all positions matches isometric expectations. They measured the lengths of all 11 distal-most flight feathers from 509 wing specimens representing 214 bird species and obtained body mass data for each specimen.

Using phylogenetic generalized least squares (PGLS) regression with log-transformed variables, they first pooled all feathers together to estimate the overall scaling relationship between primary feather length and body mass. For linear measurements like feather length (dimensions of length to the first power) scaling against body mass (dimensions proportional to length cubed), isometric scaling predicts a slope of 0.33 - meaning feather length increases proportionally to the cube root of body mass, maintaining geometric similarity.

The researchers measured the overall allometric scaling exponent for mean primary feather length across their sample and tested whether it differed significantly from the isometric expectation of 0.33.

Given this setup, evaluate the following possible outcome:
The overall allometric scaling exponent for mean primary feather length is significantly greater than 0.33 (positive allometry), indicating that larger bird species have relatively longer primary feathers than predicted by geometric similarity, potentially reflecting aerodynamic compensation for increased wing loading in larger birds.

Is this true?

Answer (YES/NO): NO